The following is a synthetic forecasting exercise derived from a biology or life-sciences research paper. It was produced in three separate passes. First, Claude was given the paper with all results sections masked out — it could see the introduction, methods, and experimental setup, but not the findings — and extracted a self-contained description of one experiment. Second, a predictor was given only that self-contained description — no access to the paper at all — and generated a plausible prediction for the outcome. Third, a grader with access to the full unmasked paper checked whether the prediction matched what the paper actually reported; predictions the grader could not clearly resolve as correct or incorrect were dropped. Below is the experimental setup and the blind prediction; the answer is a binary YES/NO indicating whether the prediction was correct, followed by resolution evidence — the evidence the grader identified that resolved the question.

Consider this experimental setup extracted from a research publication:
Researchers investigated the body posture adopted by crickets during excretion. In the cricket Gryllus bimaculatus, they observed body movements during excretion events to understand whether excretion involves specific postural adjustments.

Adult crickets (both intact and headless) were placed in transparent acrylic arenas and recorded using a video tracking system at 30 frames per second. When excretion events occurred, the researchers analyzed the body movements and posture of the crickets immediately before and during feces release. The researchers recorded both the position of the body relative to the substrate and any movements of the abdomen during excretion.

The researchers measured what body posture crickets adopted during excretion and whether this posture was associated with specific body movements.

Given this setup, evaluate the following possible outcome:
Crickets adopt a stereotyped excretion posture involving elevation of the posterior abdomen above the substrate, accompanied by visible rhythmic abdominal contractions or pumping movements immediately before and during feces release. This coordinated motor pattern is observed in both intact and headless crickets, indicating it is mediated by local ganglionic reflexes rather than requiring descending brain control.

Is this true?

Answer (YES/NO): NO